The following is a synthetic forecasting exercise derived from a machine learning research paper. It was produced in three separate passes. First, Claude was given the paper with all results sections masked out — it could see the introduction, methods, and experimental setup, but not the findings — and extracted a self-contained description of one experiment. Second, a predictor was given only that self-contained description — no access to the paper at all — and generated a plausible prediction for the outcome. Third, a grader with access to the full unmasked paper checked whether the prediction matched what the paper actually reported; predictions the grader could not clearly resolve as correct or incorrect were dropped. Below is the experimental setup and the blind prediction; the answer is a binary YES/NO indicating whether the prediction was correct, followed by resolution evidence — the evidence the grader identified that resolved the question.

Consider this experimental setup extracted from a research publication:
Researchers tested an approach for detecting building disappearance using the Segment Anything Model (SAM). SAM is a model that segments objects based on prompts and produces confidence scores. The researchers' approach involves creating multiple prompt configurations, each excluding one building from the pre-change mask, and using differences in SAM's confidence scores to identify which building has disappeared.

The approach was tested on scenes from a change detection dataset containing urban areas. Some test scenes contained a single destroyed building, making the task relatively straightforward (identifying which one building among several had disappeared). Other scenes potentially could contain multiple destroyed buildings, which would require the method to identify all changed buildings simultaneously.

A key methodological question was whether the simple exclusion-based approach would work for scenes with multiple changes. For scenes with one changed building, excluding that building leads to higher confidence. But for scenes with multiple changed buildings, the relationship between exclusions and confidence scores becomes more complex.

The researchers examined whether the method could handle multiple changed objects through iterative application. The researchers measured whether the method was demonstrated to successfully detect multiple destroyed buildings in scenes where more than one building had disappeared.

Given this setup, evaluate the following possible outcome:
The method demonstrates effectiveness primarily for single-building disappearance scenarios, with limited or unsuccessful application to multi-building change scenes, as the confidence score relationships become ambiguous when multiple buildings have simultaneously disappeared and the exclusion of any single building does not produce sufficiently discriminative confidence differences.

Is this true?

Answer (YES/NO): YES